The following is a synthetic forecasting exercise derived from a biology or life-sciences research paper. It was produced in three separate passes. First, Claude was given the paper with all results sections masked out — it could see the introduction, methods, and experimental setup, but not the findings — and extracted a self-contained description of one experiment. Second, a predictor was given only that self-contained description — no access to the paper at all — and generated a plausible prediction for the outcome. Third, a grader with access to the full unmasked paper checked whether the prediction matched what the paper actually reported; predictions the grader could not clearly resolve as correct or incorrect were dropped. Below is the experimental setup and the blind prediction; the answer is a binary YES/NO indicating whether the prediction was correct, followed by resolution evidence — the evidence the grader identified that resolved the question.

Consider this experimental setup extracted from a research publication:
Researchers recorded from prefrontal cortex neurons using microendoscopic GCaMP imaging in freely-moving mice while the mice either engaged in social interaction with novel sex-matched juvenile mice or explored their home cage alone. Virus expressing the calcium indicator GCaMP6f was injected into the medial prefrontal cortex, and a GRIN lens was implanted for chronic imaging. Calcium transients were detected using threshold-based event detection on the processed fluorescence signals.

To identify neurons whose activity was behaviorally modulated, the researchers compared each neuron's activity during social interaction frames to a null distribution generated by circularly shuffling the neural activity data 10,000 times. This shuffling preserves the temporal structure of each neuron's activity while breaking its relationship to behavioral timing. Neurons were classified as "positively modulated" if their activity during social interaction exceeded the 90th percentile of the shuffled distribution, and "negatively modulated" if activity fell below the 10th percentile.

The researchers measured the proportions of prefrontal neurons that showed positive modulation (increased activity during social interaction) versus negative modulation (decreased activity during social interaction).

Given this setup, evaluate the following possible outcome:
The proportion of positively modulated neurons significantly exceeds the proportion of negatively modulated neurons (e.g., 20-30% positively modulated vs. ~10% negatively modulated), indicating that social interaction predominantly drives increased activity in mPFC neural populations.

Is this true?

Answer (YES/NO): NO